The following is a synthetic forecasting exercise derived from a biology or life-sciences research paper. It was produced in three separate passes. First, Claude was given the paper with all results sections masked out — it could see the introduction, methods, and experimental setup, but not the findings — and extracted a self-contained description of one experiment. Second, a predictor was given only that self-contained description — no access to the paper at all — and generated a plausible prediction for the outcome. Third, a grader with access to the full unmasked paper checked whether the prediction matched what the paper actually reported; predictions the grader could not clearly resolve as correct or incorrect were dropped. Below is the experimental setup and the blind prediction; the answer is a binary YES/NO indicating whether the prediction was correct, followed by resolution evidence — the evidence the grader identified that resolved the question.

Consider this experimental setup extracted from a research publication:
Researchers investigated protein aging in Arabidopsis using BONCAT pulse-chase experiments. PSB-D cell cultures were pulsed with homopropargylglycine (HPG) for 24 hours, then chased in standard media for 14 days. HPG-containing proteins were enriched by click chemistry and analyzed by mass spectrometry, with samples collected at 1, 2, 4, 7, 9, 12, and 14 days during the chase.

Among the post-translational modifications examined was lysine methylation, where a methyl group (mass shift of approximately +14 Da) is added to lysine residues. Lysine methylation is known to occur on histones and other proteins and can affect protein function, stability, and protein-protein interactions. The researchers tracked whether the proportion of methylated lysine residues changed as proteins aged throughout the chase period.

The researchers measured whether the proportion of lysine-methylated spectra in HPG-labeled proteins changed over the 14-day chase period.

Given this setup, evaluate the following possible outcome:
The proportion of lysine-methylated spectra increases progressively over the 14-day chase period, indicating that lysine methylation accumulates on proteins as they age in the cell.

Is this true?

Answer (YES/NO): NO